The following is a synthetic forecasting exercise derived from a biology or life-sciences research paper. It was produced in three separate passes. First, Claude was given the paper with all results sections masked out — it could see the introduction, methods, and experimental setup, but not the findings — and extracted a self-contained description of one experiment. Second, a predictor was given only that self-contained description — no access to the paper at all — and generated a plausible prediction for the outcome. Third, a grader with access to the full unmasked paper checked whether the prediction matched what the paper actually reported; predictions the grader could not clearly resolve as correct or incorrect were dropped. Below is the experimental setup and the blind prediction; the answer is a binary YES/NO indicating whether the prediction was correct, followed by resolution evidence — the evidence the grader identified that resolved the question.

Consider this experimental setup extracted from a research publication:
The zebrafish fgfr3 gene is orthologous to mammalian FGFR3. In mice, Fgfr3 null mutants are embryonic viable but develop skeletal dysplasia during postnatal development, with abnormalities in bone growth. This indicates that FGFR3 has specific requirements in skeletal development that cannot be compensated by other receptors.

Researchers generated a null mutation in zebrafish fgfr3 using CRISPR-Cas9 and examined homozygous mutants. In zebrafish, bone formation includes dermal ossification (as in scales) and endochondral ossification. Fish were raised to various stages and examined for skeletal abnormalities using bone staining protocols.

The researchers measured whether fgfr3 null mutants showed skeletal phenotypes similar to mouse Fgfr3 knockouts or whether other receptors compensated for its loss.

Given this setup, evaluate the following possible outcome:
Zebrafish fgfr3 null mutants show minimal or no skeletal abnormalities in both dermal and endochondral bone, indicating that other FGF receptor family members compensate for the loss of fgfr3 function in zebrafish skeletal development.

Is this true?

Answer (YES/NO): YES